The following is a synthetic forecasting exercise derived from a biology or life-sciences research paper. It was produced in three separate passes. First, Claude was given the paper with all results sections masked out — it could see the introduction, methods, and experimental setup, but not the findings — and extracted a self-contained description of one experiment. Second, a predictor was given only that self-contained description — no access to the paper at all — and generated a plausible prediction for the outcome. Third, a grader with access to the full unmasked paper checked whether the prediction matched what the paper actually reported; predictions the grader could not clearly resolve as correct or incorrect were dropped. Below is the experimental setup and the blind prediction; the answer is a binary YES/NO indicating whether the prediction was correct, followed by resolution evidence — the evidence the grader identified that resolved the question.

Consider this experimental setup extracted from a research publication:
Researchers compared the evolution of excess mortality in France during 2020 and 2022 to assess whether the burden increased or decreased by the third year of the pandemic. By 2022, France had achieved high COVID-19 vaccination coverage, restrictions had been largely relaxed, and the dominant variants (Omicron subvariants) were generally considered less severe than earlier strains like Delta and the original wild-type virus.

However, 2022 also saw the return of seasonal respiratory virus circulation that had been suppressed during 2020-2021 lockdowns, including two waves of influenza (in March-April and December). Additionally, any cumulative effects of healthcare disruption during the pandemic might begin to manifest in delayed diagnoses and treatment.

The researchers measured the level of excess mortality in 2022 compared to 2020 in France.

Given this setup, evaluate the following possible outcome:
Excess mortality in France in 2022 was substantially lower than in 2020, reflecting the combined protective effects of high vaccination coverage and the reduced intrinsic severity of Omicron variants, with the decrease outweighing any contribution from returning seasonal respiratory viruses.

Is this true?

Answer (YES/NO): NO